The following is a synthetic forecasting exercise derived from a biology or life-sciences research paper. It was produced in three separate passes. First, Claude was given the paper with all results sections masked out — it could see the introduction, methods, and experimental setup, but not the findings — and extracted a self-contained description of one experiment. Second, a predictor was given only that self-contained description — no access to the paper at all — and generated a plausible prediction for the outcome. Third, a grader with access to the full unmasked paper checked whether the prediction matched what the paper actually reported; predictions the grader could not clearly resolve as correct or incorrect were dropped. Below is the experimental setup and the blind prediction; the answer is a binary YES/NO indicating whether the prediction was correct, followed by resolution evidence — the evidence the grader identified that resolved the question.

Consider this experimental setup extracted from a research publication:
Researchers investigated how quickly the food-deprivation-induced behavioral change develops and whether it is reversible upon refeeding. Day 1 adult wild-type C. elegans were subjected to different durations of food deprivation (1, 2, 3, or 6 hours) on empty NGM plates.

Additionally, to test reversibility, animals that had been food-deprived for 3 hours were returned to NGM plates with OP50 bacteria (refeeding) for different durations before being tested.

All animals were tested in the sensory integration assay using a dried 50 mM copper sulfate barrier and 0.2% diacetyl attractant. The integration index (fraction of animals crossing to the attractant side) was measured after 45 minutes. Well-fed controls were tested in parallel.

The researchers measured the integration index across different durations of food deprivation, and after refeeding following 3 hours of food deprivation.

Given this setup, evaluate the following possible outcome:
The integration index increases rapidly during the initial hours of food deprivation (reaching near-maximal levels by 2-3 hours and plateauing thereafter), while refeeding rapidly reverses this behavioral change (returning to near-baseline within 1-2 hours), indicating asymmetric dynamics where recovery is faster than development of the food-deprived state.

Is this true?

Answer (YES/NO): NO